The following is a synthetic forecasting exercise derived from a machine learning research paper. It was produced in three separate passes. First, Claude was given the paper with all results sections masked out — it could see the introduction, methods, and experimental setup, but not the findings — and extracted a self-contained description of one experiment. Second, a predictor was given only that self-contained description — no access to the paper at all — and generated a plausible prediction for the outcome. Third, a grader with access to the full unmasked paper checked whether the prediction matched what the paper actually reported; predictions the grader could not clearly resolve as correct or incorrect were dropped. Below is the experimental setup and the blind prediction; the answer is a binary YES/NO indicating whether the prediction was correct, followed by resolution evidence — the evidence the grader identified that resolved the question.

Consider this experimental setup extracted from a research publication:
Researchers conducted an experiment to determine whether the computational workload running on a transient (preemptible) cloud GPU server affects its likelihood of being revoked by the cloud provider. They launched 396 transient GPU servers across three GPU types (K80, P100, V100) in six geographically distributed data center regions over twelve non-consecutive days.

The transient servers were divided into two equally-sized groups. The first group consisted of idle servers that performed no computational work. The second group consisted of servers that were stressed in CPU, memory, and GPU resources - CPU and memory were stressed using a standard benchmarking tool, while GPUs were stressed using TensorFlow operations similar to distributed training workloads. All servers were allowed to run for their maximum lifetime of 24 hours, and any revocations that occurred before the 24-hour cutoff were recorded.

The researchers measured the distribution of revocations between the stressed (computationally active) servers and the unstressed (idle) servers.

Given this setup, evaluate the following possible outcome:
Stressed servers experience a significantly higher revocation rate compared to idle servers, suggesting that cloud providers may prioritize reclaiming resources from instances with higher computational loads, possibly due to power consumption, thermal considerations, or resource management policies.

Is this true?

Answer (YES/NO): NO